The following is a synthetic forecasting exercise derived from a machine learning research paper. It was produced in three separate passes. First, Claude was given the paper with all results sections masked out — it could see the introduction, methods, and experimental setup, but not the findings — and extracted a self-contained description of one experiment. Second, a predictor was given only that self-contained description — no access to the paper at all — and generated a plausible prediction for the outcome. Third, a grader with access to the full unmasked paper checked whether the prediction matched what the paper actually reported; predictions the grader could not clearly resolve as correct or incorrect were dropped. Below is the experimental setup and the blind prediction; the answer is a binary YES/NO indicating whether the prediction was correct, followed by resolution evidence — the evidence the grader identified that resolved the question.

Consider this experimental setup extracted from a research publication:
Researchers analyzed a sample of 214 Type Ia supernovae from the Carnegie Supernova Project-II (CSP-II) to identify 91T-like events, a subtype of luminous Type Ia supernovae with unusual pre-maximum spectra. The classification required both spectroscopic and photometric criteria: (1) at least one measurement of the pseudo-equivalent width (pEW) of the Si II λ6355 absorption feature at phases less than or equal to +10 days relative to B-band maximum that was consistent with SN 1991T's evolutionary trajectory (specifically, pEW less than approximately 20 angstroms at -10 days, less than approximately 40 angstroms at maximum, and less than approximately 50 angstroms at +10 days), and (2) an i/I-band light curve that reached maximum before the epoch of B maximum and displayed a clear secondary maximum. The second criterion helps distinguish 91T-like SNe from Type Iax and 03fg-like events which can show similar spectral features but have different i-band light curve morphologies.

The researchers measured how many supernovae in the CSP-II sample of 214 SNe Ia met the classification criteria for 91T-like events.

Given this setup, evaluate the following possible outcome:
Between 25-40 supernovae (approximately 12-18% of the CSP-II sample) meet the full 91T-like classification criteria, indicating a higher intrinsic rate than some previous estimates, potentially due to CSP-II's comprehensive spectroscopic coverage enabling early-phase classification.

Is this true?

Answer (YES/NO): NO